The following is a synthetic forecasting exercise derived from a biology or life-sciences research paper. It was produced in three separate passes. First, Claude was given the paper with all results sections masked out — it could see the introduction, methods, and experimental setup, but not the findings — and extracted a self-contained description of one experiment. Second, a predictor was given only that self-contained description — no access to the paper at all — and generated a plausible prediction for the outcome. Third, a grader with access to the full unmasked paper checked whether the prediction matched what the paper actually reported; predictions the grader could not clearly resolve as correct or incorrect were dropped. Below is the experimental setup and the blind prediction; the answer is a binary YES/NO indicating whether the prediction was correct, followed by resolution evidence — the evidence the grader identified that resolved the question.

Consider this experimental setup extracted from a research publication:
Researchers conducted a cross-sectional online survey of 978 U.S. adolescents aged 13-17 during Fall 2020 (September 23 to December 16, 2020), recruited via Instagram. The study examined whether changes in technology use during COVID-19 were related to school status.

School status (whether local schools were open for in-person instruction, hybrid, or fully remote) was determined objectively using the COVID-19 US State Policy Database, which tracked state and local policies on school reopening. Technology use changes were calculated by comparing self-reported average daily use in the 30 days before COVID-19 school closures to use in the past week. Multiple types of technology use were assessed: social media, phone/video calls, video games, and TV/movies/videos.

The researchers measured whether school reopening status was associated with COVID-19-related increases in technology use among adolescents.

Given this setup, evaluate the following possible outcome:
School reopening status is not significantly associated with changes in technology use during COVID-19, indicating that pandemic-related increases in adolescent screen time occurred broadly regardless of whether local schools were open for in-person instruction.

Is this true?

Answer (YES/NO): YES